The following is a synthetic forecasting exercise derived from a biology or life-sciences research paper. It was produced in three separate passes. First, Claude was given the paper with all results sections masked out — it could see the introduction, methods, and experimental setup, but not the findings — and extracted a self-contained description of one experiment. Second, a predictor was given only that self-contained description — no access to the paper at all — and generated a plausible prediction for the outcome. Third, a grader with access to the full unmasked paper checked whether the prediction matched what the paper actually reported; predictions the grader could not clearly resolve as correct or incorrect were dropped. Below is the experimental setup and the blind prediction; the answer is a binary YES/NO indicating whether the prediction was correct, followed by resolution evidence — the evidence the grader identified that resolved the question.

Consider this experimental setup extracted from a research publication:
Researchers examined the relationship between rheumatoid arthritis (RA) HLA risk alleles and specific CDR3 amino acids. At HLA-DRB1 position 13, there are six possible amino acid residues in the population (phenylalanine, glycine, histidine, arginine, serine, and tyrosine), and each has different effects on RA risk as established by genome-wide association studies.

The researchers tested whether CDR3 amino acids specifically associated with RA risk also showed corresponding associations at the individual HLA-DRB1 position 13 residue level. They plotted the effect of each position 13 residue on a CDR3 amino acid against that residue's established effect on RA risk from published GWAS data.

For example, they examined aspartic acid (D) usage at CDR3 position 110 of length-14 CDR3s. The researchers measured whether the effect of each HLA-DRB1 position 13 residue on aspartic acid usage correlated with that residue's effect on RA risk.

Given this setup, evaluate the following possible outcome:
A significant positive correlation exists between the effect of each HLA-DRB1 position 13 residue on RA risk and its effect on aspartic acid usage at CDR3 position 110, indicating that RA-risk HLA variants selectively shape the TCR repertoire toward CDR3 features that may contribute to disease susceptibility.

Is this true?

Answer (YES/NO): YES